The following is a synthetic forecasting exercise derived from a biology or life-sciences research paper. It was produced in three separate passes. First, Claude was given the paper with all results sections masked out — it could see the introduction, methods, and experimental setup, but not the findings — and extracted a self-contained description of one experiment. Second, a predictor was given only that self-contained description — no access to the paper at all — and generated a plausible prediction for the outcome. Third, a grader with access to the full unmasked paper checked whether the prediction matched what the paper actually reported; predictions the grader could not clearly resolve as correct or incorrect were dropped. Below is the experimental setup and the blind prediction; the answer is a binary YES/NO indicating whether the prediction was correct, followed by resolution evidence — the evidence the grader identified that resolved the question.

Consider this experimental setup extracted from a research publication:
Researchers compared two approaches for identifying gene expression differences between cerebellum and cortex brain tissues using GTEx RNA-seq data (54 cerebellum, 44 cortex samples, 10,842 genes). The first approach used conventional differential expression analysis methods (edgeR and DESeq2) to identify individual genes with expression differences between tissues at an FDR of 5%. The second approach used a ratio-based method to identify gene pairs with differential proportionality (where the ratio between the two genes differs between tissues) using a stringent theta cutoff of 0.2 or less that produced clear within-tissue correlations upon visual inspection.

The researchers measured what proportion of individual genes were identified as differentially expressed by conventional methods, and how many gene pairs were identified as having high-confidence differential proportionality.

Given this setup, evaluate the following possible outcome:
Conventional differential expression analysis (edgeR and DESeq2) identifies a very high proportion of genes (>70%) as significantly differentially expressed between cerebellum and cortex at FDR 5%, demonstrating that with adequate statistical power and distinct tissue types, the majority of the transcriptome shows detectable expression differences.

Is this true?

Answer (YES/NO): NO